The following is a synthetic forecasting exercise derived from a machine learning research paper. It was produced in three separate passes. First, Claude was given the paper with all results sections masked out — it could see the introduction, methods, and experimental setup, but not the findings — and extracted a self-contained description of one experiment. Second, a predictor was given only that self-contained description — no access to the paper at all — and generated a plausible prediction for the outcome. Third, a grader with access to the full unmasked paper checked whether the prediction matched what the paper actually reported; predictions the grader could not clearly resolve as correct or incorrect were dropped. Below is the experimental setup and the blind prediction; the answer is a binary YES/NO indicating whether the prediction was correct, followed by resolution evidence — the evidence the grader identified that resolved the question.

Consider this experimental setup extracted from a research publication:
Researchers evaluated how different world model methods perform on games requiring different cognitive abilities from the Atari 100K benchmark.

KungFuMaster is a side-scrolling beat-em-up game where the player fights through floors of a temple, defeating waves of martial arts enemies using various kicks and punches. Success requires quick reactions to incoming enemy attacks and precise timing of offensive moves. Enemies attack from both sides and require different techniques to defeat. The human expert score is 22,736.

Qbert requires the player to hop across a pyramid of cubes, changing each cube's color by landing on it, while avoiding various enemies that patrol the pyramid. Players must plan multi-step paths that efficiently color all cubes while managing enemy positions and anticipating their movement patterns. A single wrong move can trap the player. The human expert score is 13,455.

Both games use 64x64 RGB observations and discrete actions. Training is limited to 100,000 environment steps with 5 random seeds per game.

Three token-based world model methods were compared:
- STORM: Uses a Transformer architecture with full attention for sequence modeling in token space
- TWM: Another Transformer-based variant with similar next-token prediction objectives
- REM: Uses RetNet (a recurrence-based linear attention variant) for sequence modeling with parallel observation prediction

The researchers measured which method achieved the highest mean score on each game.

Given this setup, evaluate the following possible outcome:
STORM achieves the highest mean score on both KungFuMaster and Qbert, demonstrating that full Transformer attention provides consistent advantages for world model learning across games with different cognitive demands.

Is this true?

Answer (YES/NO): YES